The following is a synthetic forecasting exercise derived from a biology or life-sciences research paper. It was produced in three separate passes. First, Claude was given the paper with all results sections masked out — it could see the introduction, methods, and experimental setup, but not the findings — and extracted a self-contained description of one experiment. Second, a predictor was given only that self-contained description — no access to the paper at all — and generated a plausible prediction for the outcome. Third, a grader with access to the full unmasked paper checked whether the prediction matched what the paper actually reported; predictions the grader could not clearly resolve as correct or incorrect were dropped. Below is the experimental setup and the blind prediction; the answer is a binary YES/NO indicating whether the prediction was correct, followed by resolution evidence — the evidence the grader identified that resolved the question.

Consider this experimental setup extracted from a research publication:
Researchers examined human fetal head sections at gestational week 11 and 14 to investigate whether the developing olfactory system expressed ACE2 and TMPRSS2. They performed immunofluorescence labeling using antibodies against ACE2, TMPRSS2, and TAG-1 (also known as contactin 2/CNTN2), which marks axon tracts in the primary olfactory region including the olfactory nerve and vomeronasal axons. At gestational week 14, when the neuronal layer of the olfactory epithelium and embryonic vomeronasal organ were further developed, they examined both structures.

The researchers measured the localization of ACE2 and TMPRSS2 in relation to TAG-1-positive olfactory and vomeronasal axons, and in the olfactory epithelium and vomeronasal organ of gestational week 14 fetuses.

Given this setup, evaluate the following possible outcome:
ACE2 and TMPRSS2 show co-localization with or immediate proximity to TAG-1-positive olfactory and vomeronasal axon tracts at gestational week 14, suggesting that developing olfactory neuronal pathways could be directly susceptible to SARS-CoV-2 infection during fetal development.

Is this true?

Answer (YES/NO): YES